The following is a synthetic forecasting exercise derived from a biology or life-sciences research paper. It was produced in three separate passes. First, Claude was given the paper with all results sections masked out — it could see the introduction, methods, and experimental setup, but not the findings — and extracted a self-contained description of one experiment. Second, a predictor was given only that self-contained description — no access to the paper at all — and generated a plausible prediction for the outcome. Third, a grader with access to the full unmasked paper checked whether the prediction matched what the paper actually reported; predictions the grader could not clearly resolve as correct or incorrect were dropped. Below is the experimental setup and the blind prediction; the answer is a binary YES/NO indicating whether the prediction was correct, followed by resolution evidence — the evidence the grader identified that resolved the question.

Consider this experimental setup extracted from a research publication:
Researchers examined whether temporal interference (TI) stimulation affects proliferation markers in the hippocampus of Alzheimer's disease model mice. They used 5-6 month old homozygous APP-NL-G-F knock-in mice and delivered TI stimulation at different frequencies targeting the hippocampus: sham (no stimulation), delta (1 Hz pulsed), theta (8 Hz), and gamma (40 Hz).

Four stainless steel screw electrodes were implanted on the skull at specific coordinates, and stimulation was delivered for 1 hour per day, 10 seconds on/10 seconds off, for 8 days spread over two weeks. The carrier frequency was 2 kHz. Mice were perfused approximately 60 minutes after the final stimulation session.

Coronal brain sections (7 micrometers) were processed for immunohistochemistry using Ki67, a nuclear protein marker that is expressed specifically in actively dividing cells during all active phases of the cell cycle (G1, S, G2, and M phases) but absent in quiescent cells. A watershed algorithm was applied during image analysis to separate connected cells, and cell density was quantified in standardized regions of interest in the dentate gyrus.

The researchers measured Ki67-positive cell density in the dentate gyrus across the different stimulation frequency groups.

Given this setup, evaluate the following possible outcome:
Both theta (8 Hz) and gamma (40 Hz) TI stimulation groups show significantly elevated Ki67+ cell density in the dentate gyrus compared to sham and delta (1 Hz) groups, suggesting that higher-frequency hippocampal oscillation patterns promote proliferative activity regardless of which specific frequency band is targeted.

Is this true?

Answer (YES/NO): NO